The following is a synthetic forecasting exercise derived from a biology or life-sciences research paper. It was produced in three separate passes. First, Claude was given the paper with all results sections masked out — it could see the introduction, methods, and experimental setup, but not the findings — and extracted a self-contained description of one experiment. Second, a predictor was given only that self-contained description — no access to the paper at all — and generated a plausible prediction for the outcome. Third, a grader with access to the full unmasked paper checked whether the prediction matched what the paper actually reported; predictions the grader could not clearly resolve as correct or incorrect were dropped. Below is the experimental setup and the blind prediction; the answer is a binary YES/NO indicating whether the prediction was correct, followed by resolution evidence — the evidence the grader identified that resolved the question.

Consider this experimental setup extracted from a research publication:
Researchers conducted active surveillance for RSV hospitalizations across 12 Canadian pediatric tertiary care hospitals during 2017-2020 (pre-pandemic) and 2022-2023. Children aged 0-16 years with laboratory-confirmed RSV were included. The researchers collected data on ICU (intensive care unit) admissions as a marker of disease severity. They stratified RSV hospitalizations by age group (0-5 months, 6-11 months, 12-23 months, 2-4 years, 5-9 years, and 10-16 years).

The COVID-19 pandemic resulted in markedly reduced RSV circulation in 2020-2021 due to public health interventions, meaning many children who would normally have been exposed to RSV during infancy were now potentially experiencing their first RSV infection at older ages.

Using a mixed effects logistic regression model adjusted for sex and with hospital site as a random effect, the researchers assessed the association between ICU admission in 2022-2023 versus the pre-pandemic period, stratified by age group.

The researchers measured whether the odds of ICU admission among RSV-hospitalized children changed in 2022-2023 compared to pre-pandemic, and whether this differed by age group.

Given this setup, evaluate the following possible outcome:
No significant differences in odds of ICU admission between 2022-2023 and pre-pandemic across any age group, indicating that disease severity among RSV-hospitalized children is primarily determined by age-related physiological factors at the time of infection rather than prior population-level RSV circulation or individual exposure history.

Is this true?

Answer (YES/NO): NO